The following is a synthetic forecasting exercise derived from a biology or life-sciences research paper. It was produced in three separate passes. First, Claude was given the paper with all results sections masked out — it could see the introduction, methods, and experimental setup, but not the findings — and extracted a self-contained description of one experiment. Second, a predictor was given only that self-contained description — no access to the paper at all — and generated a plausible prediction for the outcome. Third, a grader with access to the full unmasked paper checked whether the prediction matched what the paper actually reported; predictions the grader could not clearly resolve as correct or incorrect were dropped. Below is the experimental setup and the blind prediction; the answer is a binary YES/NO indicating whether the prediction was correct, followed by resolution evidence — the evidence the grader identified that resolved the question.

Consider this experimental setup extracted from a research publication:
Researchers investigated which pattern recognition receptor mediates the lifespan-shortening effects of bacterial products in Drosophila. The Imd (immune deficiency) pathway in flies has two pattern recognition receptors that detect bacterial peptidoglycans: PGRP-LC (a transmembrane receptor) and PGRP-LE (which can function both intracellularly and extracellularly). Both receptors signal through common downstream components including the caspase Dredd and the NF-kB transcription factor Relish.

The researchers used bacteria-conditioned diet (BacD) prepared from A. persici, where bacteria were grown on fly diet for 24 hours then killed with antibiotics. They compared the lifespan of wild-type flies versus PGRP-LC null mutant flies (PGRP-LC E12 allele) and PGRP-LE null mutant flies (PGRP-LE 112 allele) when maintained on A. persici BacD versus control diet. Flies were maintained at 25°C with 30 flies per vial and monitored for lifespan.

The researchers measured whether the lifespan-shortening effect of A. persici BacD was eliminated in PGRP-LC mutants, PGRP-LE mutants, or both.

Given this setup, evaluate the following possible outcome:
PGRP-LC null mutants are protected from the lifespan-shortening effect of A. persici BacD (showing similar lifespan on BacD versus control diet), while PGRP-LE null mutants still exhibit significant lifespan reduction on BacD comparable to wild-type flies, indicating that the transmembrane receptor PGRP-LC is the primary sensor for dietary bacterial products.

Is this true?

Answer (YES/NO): NO